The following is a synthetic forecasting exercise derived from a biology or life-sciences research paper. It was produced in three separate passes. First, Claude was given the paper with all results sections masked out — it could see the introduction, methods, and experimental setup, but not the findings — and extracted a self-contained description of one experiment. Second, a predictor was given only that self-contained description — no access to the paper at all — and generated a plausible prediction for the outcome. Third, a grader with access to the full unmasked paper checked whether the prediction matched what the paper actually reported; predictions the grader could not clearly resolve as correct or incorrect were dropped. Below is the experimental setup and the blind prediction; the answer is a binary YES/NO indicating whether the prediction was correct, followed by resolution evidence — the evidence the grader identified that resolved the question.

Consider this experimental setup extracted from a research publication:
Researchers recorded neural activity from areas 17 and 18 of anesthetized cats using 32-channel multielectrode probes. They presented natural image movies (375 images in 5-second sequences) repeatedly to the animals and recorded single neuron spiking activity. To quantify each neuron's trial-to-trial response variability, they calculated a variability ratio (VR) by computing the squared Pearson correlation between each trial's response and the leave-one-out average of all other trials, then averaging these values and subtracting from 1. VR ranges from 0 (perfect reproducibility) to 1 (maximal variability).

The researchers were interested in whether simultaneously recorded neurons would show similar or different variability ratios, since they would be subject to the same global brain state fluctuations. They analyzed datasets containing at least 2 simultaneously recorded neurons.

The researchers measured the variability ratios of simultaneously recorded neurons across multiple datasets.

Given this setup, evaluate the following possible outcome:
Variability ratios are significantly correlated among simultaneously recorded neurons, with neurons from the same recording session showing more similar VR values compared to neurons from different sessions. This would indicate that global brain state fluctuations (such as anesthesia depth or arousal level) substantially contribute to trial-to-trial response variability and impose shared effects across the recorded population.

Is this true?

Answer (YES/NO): NO